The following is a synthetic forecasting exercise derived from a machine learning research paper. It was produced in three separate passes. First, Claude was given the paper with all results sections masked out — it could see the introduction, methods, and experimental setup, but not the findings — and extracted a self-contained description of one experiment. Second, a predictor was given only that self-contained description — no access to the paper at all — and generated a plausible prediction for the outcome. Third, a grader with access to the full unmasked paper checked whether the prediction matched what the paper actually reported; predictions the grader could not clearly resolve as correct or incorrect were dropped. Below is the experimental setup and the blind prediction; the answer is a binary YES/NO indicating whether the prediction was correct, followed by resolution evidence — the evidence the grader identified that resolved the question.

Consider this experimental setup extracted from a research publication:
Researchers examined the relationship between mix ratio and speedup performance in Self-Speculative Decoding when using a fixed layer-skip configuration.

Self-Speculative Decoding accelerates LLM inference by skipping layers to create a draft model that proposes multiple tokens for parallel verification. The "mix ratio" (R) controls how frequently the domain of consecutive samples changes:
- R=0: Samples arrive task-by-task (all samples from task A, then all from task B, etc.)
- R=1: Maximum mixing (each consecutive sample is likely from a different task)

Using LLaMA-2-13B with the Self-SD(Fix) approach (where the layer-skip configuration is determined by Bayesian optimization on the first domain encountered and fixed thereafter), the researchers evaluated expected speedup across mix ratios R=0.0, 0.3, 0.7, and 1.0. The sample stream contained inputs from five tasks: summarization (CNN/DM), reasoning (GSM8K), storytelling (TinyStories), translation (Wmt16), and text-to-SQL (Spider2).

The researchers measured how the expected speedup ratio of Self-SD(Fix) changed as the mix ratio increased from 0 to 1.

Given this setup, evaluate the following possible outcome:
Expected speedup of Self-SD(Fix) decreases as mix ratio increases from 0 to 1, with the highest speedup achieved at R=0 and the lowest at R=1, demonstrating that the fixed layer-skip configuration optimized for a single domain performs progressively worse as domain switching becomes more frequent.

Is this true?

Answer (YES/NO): YES